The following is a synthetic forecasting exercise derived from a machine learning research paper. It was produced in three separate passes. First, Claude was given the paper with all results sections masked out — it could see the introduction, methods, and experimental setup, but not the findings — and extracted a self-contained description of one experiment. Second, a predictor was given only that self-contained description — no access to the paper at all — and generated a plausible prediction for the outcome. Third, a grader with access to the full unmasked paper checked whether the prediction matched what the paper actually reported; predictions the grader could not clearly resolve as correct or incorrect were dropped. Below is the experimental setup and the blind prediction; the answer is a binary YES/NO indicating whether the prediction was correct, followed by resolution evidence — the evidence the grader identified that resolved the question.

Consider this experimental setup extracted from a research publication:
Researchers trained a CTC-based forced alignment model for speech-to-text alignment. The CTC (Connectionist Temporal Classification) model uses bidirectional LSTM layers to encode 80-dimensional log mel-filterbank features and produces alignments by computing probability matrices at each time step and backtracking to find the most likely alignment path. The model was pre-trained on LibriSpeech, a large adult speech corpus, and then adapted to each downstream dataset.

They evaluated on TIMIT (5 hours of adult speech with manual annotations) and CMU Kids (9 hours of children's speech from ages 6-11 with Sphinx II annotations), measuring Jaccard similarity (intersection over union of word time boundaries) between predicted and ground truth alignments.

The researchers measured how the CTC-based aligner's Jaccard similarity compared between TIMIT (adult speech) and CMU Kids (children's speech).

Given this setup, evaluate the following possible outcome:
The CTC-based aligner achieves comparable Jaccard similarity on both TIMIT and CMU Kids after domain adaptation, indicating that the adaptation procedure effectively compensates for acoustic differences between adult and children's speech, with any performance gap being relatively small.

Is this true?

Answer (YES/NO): NO